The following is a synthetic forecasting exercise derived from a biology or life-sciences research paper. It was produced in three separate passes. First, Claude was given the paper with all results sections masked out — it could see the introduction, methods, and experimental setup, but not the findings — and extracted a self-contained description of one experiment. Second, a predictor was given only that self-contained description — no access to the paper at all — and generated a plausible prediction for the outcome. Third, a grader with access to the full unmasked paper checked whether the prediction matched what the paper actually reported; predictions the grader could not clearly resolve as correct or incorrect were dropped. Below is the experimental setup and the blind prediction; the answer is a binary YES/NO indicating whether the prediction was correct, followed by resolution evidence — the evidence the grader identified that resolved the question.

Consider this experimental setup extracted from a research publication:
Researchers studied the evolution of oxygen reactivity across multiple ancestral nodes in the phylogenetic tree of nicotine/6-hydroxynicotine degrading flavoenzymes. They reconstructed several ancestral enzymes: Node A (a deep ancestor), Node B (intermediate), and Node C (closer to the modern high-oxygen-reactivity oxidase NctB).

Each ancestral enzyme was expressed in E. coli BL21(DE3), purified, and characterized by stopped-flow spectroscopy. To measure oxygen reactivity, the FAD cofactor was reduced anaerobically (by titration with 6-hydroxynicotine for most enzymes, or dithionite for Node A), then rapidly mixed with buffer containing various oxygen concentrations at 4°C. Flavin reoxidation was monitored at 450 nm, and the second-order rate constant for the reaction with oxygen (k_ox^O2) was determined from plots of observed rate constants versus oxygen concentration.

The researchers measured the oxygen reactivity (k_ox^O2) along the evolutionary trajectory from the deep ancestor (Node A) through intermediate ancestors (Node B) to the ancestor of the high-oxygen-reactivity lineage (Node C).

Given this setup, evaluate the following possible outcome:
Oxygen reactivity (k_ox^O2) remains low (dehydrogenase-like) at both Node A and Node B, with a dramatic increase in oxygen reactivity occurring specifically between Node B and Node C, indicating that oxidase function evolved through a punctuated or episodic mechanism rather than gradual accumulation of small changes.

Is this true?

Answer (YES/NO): NO